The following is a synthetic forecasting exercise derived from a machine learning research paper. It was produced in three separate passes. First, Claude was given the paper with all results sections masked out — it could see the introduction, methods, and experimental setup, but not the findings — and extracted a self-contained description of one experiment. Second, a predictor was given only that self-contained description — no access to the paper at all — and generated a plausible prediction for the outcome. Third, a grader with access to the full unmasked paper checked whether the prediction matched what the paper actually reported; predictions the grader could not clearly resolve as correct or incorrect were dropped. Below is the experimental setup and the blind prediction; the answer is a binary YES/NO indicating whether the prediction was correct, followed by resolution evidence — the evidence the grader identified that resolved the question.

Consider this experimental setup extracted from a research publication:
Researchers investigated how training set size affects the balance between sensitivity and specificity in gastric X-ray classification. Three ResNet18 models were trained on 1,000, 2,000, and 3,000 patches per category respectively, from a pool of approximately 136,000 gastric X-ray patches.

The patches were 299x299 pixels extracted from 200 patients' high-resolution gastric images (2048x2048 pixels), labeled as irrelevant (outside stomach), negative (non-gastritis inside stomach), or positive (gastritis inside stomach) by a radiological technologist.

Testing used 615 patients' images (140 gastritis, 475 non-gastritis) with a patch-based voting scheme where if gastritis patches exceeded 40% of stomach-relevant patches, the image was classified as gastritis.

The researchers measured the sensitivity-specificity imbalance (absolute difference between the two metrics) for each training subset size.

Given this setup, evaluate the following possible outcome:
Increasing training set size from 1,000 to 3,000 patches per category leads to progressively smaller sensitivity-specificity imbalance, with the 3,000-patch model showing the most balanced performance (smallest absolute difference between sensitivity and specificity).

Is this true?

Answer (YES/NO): YES